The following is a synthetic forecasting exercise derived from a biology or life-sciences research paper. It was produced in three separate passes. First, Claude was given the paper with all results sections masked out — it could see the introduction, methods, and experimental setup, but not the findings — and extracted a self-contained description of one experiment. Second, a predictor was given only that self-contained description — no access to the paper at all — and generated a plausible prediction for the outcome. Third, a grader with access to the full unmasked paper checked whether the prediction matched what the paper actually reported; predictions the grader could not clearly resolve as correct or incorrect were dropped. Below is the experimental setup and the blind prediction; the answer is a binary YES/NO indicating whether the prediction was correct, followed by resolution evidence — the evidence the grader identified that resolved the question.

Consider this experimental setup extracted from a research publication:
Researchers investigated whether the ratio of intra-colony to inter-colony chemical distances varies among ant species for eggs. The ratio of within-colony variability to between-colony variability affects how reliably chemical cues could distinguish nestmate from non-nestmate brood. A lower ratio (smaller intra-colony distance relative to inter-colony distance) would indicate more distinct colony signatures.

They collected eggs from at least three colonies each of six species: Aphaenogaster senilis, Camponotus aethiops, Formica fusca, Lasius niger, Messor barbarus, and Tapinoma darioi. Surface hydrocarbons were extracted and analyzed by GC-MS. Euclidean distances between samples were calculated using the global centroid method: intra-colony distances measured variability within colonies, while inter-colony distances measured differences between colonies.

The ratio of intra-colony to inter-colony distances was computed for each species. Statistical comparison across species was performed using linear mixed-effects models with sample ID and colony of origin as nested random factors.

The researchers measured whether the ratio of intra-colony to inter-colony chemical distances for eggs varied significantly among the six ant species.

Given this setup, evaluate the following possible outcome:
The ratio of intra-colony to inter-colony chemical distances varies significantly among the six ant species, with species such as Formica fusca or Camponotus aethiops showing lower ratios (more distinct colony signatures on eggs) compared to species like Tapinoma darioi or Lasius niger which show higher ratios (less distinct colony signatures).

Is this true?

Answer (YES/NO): NO